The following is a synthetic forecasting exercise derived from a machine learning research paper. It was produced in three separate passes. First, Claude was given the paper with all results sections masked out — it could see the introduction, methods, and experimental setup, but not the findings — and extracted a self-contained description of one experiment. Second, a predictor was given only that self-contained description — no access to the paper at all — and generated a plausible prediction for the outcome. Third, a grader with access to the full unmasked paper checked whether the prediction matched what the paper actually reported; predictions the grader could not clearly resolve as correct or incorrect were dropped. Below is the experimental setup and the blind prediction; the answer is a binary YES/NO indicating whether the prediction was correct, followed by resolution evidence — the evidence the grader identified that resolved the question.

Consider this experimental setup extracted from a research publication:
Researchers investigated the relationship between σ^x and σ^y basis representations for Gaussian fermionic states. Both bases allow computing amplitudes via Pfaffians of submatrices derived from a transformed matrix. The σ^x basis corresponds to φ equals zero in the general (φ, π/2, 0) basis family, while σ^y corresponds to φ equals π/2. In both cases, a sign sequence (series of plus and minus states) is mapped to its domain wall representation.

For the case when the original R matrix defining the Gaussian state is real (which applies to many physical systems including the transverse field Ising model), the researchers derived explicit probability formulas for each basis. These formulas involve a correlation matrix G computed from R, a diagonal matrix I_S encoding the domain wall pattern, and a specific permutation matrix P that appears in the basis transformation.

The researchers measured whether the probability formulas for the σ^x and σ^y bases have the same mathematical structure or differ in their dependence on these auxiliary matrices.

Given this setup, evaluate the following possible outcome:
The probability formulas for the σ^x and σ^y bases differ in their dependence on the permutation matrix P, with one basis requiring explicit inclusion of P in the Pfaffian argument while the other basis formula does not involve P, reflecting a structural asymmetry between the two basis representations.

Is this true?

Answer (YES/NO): NO